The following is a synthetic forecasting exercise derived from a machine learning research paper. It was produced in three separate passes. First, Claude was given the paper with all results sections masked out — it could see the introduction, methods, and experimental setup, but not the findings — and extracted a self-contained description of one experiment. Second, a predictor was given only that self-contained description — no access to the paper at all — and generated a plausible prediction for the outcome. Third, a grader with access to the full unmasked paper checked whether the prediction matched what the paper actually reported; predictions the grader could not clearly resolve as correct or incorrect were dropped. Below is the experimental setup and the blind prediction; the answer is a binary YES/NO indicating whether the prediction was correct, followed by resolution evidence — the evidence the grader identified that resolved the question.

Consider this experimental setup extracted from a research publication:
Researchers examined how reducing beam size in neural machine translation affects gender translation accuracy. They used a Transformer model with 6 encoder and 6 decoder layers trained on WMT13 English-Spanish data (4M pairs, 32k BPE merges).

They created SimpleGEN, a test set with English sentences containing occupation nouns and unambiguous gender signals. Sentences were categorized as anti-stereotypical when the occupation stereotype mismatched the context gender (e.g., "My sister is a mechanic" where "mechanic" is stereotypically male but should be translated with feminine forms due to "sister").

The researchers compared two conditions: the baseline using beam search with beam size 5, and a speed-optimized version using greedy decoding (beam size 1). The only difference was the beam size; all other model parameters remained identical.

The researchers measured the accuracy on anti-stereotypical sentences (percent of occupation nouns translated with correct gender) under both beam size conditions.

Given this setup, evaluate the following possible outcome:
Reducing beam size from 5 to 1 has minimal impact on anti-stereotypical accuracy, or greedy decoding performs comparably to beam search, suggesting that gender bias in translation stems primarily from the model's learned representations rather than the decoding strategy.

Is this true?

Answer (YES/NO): YES